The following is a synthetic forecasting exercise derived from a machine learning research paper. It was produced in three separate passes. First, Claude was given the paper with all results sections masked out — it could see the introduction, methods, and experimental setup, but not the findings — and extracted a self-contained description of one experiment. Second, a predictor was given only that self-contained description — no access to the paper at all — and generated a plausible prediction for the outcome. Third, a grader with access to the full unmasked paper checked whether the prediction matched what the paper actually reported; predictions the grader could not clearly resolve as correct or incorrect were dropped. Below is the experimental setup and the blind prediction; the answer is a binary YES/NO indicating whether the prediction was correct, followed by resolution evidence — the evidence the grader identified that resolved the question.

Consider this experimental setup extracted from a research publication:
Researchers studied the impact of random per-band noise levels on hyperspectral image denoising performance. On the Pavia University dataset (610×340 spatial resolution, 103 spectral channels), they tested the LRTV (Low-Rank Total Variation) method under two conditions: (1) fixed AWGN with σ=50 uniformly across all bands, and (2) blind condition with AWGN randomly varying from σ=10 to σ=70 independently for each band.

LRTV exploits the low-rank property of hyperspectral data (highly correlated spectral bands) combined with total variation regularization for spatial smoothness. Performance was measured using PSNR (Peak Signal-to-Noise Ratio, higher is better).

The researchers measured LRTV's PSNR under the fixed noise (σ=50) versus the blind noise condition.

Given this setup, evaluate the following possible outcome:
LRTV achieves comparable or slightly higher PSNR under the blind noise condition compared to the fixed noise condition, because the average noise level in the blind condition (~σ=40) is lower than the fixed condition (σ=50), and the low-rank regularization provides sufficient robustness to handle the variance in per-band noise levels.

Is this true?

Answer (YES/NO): NO